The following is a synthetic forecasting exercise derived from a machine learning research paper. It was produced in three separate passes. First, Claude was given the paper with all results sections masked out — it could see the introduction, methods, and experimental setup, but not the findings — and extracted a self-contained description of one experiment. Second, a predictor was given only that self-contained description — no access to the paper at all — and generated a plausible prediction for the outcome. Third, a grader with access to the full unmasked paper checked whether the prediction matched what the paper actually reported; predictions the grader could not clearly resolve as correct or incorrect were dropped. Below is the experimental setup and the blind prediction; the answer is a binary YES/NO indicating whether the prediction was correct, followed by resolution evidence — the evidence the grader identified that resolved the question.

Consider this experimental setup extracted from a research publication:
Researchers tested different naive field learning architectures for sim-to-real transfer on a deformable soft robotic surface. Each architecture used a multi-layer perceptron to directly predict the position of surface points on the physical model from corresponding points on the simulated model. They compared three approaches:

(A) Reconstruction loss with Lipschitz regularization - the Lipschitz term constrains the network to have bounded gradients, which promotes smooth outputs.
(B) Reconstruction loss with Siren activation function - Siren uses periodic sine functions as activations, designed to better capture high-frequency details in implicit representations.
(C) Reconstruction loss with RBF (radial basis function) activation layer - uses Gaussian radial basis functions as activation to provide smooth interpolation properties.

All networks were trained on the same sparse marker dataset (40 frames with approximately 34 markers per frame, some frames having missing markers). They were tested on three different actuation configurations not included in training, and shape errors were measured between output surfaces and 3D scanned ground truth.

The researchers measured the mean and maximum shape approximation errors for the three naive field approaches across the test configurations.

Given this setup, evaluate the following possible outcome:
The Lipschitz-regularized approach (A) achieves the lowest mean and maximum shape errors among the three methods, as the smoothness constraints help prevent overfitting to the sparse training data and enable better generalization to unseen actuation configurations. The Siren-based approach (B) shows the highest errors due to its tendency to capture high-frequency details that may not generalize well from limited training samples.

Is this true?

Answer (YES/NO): NO